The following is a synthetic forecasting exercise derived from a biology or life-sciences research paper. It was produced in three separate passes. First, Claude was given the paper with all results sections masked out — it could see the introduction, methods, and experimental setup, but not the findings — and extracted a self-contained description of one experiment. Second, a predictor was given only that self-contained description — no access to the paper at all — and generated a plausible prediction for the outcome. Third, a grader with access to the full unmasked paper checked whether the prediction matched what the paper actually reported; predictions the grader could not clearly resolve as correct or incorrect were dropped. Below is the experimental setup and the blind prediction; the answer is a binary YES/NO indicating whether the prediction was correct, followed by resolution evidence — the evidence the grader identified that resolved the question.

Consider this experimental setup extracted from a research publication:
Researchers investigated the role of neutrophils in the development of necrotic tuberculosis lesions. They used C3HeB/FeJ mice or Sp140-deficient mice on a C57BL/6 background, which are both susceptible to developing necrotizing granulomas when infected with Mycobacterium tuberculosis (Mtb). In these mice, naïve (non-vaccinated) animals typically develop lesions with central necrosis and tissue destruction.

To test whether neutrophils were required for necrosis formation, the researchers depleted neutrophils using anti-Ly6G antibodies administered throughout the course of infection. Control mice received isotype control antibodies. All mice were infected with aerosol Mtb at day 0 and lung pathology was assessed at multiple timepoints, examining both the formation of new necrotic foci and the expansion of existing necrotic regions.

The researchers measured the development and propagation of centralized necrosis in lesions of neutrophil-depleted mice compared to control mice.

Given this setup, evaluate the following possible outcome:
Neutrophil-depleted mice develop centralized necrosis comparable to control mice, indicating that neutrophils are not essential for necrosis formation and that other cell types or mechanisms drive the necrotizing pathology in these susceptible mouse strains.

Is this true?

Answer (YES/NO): NO